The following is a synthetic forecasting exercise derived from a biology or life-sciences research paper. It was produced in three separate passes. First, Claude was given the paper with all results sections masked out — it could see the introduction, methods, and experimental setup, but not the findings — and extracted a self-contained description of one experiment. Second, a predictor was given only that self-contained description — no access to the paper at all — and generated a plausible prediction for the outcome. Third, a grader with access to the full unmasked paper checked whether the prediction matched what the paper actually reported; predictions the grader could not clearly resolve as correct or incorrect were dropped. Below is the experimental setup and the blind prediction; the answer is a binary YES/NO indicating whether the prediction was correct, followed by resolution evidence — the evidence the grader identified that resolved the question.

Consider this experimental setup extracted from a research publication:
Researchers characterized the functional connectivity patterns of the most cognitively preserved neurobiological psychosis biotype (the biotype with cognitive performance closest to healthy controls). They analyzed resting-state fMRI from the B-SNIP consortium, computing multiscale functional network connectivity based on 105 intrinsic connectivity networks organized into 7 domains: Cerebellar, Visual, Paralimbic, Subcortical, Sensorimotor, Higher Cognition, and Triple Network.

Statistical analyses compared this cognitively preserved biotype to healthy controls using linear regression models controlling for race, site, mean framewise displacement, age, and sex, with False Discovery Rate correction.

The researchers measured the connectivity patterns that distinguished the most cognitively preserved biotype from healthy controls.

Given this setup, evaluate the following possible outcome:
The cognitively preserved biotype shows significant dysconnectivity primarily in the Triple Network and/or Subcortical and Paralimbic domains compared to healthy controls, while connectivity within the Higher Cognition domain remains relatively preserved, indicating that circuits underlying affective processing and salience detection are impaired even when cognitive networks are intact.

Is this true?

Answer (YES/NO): NO